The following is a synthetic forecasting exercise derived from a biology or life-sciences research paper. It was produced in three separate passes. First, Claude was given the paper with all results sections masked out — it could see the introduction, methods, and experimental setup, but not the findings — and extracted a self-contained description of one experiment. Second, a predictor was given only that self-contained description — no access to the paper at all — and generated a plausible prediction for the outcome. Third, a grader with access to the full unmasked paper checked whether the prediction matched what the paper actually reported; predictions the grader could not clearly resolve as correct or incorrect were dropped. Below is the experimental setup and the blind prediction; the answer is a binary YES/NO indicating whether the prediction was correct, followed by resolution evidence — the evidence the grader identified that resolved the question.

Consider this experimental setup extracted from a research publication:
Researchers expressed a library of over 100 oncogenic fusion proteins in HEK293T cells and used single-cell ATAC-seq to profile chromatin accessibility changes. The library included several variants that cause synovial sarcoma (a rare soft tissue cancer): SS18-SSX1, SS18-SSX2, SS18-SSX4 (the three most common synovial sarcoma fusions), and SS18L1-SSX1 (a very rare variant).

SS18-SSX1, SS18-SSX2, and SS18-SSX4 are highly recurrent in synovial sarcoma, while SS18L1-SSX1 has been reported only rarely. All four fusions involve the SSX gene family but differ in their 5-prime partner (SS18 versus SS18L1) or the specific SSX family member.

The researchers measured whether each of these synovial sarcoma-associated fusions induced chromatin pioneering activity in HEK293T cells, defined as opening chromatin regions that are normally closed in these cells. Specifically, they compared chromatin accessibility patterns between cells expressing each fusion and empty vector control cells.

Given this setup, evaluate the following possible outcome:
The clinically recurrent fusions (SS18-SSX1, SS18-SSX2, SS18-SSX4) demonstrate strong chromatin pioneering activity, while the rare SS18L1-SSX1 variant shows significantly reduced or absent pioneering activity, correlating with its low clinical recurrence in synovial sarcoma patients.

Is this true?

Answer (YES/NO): NO